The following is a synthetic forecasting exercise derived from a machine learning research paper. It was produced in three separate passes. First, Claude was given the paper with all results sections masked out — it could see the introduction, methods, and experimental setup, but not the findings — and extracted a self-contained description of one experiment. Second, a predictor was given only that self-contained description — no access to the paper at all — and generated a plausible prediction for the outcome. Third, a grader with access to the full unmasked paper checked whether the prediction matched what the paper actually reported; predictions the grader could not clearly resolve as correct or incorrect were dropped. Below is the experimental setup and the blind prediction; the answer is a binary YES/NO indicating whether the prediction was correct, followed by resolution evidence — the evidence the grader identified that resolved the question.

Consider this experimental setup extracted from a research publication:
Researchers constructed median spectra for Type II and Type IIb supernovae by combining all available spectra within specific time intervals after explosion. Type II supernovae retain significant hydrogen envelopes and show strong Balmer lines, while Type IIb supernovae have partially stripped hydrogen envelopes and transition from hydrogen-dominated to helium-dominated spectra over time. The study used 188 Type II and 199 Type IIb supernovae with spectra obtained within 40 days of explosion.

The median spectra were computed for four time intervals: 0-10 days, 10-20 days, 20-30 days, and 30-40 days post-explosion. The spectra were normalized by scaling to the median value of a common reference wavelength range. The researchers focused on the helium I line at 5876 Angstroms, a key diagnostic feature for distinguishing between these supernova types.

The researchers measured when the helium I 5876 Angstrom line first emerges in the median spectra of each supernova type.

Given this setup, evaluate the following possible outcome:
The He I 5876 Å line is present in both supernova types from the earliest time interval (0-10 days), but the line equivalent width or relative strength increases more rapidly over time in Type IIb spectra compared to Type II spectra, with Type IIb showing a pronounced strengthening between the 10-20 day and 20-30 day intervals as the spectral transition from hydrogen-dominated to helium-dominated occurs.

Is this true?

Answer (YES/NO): NO